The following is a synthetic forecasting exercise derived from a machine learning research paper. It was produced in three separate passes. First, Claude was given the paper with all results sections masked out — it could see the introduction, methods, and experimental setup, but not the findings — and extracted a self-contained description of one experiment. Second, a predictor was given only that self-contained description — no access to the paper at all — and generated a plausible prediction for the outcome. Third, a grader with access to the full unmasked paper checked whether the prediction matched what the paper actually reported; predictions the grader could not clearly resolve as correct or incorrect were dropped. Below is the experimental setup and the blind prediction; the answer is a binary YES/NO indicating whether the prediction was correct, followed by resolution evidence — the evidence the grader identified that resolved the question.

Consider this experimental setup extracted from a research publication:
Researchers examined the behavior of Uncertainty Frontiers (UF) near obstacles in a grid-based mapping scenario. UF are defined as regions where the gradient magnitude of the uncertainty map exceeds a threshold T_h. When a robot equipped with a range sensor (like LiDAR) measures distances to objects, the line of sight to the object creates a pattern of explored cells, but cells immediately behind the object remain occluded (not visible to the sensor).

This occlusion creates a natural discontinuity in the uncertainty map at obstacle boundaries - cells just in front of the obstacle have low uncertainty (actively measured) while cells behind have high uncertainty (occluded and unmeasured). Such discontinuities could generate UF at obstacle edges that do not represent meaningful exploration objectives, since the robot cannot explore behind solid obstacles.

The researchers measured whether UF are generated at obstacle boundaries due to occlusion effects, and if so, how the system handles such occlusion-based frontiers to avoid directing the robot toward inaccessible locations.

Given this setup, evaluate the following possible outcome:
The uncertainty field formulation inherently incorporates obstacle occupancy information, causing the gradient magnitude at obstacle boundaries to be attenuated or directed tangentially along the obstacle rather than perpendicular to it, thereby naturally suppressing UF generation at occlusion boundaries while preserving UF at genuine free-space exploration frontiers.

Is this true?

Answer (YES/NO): NO